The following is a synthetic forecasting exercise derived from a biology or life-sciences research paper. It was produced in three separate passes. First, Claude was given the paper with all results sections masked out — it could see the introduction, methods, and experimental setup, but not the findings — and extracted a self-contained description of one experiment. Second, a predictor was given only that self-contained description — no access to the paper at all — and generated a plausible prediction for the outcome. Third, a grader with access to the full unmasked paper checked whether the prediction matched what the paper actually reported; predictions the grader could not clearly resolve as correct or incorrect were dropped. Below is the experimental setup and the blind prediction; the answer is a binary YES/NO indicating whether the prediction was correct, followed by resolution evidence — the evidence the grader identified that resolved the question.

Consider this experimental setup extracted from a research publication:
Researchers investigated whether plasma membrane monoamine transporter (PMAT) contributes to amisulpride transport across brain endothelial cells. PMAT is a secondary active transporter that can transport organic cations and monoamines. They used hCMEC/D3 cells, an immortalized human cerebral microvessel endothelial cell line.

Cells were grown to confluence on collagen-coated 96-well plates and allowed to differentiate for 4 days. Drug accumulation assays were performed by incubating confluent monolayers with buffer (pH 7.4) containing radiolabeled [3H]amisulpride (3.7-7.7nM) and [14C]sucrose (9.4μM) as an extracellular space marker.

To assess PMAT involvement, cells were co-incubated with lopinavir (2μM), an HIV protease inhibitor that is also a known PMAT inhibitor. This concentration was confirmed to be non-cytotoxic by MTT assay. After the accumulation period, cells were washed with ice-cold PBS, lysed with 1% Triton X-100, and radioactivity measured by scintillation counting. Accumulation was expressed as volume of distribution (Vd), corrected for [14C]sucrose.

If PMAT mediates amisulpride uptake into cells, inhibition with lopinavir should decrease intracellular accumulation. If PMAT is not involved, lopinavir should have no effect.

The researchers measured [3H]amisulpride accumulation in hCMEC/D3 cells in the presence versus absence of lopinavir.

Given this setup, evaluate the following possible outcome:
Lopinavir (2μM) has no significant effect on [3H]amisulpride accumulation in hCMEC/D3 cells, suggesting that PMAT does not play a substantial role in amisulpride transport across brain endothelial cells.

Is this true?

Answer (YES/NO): NO